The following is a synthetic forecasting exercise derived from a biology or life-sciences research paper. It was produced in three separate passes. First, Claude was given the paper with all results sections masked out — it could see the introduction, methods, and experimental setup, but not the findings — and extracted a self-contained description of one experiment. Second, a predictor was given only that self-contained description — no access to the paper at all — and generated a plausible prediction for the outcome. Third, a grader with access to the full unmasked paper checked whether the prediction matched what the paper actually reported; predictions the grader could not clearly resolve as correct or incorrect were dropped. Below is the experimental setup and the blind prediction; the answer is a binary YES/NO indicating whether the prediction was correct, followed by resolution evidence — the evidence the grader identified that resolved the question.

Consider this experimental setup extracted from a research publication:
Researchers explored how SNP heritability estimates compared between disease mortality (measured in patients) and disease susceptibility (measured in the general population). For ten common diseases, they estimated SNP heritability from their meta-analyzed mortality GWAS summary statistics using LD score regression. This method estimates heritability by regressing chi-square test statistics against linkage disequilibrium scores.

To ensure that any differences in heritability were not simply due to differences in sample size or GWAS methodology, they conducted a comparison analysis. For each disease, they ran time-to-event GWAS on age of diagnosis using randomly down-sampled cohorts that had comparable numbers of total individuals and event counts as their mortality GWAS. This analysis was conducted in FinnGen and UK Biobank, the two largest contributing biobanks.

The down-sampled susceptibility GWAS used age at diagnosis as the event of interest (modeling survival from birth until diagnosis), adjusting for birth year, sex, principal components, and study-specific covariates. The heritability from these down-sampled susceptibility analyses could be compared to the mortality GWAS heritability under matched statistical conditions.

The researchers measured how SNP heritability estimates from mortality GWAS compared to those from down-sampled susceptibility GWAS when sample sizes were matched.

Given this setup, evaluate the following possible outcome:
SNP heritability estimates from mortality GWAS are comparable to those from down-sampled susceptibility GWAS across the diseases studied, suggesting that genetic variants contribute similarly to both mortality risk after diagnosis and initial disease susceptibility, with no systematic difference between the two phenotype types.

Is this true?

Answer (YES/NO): NO